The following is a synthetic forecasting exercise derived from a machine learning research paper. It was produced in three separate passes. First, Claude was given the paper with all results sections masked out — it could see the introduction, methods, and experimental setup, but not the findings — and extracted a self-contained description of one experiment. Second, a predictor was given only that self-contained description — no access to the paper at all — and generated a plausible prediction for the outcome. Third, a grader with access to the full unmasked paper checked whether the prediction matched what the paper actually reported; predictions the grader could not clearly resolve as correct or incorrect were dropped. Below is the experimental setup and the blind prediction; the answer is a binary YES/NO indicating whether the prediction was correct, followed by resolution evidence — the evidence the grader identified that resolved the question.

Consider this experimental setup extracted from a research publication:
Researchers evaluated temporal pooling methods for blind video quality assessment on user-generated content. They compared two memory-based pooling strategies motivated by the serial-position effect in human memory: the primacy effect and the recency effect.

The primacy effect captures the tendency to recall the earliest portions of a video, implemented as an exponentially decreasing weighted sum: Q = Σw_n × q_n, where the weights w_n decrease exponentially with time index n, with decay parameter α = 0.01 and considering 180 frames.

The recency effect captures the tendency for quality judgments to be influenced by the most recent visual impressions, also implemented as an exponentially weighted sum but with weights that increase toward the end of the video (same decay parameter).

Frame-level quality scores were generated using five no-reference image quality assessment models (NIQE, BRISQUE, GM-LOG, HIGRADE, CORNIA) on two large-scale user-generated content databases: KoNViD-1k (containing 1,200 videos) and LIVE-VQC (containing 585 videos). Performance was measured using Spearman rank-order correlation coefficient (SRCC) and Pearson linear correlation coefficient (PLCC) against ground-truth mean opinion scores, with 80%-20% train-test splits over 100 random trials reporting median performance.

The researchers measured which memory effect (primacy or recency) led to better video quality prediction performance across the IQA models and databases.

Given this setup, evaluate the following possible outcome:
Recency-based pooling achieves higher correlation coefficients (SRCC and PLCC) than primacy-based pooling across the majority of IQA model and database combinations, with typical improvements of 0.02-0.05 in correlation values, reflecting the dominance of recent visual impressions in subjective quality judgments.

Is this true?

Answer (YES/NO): NO